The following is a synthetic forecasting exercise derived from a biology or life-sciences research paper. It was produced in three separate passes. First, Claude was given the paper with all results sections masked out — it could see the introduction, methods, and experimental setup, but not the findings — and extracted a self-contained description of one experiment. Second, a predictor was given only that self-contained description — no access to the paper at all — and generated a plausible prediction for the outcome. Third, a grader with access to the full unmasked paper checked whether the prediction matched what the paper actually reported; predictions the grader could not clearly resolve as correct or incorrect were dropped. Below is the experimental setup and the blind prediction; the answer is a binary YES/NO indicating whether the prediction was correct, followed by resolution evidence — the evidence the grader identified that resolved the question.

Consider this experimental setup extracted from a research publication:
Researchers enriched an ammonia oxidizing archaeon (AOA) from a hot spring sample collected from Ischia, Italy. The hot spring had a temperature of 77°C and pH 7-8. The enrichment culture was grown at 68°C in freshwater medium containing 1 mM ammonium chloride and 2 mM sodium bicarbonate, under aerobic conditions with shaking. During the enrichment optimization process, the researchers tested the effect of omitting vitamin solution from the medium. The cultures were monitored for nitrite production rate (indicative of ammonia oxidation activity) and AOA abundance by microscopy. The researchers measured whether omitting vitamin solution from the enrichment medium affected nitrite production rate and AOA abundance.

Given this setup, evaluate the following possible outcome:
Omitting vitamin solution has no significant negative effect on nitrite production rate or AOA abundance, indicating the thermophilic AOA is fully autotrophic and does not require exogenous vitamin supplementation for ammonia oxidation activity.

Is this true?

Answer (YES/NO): NO